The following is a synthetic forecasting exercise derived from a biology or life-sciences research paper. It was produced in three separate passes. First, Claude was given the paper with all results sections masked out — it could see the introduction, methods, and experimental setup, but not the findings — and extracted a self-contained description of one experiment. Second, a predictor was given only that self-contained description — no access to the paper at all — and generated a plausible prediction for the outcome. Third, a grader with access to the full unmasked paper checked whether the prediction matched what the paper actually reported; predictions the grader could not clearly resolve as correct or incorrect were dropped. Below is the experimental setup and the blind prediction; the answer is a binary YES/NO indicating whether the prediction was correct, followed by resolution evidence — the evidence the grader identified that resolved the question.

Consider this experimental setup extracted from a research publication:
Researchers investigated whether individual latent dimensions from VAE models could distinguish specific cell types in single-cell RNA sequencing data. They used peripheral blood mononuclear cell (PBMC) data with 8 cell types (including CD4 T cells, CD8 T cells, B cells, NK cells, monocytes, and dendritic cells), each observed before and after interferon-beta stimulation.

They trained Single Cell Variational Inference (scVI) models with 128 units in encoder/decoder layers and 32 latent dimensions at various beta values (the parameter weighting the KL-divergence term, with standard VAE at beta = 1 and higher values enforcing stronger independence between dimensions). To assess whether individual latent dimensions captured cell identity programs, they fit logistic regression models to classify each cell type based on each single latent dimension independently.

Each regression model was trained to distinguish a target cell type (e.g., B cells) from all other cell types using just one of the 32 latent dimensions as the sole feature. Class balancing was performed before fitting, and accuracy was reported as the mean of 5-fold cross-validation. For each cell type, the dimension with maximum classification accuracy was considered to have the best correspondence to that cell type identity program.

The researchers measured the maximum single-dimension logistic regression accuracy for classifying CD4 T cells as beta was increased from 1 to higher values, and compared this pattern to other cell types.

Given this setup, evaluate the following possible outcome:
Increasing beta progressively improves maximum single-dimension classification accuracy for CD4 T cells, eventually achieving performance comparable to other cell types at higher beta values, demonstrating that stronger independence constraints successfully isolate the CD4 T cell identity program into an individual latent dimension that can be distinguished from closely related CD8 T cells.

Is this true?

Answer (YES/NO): NO